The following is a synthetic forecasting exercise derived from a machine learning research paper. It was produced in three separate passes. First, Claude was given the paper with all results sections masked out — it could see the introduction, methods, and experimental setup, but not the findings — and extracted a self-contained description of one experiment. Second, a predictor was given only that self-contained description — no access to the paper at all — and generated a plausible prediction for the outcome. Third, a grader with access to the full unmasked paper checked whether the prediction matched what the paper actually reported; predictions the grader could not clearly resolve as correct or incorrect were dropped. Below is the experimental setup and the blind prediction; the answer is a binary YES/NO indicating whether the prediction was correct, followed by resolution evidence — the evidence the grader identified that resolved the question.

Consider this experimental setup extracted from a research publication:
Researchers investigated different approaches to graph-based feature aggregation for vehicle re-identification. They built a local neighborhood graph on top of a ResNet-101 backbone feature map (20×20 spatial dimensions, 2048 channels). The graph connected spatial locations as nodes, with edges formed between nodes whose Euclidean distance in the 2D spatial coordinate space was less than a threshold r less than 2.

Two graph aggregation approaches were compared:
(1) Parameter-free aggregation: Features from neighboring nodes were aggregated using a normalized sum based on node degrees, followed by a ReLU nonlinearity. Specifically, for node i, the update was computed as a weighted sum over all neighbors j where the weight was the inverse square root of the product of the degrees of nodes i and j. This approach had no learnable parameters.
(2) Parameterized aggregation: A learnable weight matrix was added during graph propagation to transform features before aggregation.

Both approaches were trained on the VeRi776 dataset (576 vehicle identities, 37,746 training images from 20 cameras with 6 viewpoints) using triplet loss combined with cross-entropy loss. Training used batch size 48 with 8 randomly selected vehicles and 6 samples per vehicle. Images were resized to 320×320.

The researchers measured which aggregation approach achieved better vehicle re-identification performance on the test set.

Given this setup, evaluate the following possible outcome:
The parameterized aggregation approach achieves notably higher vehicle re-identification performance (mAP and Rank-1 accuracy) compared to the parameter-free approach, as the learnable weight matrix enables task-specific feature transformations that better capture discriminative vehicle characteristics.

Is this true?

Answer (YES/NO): NO